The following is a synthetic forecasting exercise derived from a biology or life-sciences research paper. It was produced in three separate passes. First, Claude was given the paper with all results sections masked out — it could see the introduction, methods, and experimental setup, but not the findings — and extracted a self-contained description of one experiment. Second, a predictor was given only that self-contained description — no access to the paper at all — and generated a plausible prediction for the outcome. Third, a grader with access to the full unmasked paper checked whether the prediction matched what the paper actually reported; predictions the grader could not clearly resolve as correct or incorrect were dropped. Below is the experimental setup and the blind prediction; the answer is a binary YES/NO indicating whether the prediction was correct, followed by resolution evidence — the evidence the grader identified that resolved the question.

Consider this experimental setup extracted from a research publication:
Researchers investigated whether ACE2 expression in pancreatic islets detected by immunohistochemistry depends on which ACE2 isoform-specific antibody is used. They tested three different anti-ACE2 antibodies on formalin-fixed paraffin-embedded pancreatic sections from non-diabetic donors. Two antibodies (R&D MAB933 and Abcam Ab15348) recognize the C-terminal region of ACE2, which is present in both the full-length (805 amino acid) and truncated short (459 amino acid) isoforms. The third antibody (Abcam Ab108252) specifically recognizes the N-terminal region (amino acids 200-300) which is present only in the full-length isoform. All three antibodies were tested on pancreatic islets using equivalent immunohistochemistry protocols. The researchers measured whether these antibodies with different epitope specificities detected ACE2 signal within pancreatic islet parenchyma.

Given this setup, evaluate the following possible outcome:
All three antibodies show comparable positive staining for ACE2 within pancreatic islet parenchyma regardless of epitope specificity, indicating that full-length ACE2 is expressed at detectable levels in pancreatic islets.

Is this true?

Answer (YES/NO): NO